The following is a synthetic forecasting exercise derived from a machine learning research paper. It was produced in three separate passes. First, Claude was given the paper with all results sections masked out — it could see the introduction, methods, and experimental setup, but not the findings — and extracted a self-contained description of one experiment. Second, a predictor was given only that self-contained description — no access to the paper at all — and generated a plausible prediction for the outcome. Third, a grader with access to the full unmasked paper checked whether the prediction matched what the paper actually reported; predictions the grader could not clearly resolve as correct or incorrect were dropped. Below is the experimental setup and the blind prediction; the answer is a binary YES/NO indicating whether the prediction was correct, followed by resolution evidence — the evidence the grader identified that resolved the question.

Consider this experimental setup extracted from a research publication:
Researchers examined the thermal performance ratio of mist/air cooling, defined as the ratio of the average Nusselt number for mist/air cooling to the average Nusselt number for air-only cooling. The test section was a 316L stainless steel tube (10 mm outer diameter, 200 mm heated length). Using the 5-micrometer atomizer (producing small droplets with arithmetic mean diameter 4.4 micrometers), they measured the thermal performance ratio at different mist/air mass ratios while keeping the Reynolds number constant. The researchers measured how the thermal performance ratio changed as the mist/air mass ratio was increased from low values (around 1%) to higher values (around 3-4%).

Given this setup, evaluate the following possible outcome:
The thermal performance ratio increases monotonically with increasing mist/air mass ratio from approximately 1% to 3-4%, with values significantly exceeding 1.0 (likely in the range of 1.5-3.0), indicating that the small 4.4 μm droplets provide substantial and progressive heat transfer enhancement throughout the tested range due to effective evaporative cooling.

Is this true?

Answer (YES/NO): NO